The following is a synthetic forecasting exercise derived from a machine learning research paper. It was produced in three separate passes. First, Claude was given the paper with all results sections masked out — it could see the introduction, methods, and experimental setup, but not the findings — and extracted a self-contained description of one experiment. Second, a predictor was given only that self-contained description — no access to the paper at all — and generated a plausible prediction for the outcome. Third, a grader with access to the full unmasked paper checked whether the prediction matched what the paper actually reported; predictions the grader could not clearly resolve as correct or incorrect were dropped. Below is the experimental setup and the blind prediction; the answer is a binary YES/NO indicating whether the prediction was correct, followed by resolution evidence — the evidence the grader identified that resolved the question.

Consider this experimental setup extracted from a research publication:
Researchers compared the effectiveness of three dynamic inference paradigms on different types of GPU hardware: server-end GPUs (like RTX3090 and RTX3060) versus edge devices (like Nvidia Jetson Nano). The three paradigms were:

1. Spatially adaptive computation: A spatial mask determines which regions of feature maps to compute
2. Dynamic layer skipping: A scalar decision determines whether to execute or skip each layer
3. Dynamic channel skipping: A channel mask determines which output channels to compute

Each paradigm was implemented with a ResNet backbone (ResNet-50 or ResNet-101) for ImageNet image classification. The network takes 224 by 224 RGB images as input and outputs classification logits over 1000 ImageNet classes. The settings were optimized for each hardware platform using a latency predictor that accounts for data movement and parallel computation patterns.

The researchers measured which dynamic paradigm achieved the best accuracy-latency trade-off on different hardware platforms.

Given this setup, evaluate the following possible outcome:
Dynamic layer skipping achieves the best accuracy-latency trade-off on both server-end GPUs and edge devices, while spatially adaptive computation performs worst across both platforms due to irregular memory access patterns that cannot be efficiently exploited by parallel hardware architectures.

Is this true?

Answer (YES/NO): NO